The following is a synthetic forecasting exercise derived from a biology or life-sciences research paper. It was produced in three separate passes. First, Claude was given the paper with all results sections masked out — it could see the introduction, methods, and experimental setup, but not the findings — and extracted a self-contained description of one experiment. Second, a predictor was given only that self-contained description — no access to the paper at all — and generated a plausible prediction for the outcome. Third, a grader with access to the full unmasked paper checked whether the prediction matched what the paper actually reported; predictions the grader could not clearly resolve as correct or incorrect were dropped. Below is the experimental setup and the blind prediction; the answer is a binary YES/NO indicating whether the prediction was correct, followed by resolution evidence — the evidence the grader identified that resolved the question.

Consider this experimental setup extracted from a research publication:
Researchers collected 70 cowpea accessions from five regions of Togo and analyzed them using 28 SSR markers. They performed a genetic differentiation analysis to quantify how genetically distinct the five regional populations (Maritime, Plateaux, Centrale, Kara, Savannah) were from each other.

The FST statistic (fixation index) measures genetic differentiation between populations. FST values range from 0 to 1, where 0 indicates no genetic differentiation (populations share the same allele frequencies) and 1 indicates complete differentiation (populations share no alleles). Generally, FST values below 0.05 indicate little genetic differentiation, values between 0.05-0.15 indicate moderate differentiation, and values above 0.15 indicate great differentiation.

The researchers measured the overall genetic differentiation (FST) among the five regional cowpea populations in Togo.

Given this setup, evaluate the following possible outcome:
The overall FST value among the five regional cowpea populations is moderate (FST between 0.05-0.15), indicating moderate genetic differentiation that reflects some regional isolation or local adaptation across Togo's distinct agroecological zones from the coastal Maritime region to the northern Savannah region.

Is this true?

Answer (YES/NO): NO